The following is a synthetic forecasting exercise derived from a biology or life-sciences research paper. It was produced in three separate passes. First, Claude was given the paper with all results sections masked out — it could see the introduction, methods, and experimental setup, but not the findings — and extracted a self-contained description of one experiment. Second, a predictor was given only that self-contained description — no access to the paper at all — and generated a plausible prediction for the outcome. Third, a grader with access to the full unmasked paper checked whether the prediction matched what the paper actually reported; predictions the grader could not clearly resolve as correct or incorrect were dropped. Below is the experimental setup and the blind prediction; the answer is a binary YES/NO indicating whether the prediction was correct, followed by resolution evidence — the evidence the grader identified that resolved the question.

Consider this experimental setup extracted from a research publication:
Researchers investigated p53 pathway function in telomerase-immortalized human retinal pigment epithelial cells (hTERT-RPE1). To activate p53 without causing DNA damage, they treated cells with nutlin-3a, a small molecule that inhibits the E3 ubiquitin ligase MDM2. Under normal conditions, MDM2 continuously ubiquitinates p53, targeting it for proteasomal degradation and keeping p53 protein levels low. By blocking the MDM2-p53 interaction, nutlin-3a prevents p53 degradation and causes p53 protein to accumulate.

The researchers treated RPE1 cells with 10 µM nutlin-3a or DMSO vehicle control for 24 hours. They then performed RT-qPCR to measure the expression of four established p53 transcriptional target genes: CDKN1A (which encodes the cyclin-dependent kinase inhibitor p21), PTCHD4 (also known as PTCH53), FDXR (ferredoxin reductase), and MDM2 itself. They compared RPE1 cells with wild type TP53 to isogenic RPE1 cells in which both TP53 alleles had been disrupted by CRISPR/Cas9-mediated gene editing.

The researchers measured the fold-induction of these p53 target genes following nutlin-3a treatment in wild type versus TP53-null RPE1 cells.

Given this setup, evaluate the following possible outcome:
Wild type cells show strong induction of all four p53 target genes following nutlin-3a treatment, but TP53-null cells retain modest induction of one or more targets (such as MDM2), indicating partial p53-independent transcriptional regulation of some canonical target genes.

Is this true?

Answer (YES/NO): NO